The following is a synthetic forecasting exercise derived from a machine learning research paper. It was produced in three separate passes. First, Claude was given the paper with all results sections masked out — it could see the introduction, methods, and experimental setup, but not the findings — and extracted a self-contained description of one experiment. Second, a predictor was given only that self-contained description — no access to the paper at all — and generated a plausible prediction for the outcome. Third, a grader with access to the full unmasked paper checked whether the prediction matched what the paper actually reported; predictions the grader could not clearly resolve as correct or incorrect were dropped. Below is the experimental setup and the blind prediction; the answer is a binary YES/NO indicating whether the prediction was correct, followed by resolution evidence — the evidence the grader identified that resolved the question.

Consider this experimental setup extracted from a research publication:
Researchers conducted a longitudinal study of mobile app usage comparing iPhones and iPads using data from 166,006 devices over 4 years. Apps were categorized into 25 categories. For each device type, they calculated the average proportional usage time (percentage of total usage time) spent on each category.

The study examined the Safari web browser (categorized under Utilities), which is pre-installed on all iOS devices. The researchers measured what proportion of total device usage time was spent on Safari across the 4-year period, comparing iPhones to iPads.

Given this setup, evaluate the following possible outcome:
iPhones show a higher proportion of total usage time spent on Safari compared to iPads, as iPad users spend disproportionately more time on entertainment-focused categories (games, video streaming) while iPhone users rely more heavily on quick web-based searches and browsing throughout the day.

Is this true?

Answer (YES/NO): NO